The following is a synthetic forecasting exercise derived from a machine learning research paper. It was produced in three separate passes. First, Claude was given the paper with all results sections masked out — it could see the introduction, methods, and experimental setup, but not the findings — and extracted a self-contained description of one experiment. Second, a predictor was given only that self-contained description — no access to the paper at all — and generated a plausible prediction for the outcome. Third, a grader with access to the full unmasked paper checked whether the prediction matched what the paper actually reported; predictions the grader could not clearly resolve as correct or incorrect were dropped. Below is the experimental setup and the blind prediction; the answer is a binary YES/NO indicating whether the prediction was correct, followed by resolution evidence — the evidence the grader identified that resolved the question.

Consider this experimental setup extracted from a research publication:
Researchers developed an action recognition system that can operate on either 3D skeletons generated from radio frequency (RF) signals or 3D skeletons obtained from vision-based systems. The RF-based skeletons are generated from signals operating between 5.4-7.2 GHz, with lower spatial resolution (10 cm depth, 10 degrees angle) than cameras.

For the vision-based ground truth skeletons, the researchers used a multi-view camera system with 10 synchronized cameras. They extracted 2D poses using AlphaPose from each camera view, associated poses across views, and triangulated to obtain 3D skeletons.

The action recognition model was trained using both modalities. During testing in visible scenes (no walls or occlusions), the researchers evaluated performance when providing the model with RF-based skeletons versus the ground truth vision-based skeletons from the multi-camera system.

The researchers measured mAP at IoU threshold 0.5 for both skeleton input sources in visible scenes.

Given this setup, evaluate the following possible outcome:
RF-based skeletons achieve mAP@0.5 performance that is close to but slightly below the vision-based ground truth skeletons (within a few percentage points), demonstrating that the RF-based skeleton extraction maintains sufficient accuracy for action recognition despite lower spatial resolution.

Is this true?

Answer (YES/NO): YES